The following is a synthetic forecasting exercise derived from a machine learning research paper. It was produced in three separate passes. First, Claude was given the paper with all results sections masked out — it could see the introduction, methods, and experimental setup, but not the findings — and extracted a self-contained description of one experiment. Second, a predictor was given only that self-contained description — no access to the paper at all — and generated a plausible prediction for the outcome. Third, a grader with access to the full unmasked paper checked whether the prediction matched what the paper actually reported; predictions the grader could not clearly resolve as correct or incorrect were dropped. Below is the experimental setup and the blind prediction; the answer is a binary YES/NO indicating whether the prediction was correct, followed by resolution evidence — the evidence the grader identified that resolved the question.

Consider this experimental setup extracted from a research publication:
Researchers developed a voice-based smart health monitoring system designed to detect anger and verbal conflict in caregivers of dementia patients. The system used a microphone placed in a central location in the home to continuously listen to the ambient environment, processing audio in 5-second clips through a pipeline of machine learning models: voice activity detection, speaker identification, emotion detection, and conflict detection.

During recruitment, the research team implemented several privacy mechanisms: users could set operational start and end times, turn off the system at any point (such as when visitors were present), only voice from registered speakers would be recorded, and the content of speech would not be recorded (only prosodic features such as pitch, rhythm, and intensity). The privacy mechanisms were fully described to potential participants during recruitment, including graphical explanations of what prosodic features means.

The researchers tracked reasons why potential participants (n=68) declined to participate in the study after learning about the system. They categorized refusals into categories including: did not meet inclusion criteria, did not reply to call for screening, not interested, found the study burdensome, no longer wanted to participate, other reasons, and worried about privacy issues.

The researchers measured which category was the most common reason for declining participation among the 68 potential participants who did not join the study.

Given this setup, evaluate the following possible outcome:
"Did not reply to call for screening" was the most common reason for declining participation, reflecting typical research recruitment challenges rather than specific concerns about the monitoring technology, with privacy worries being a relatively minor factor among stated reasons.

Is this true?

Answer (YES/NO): NO